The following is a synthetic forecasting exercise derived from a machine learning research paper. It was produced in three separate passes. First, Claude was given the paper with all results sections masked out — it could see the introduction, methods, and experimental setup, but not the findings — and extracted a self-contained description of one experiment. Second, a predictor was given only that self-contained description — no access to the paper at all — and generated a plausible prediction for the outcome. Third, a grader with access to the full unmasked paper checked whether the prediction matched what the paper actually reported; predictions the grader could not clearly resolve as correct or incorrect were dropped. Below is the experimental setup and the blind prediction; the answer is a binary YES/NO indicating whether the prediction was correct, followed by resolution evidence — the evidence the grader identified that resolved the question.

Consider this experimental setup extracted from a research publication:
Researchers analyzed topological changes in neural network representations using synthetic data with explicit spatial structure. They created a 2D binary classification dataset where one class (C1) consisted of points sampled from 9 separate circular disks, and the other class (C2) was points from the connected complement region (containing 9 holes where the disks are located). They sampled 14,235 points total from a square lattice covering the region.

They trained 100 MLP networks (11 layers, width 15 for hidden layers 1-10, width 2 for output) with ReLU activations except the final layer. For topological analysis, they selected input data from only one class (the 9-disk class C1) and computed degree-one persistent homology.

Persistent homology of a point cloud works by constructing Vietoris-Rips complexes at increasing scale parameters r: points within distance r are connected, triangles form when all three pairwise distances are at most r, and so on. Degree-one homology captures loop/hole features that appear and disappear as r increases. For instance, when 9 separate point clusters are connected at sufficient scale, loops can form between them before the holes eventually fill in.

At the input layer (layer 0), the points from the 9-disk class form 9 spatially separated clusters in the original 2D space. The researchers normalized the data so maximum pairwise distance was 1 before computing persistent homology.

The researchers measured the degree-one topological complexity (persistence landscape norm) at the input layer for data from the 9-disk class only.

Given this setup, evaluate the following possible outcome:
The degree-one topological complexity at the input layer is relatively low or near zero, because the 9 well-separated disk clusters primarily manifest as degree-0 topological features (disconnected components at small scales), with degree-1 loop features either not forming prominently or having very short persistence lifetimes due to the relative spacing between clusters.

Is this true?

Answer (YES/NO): NO